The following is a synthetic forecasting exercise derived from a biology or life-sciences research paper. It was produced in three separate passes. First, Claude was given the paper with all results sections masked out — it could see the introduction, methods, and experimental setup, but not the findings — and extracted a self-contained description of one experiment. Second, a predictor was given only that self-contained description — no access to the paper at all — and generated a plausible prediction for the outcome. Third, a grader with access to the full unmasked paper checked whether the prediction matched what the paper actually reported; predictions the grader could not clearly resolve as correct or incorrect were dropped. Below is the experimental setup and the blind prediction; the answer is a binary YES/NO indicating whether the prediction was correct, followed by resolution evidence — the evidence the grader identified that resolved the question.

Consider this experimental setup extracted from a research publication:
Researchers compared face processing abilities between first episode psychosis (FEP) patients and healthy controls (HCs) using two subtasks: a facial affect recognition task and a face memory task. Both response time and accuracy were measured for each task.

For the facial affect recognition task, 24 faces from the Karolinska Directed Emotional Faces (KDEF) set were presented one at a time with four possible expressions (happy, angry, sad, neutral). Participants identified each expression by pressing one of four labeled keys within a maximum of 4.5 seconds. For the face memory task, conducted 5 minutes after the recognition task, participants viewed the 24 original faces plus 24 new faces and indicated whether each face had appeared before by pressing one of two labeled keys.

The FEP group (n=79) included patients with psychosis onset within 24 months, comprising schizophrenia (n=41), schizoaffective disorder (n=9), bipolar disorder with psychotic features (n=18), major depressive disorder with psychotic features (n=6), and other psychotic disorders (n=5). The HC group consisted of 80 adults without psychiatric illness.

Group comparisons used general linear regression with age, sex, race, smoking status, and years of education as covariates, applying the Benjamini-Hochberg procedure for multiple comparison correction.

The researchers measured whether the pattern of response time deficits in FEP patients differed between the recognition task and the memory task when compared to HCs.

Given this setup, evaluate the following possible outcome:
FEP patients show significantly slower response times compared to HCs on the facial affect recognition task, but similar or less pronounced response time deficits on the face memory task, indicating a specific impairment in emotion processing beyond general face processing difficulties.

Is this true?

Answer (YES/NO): NO